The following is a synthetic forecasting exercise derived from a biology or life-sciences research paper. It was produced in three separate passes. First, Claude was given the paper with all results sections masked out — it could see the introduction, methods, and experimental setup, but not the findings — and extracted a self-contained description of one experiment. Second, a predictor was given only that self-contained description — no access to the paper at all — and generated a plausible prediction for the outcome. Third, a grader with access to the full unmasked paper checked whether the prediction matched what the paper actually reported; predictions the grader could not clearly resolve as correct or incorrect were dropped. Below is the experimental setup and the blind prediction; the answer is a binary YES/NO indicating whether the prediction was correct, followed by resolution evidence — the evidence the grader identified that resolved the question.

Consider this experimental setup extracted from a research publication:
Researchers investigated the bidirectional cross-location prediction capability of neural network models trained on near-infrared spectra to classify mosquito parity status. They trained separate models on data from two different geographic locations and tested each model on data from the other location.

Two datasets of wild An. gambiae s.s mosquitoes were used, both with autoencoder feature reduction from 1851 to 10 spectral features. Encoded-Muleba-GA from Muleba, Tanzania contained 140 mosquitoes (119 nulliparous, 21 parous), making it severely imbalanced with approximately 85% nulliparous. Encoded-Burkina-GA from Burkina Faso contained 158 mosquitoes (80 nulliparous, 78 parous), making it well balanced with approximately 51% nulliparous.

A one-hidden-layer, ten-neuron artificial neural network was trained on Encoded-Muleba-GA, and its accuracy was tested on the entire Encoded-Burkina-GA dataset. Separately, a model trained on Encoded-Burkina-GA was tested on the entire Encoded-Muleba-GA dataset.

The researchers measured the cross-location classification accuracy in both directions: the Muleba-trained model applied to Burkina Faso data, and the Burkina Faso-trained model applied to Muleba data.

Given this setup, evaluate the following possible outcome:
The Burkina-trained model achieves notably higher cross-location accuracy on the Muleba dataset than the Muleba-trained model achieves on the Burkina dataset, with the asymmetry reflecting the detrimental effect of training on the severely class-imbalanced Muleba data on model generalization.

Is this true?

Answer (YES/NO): YES